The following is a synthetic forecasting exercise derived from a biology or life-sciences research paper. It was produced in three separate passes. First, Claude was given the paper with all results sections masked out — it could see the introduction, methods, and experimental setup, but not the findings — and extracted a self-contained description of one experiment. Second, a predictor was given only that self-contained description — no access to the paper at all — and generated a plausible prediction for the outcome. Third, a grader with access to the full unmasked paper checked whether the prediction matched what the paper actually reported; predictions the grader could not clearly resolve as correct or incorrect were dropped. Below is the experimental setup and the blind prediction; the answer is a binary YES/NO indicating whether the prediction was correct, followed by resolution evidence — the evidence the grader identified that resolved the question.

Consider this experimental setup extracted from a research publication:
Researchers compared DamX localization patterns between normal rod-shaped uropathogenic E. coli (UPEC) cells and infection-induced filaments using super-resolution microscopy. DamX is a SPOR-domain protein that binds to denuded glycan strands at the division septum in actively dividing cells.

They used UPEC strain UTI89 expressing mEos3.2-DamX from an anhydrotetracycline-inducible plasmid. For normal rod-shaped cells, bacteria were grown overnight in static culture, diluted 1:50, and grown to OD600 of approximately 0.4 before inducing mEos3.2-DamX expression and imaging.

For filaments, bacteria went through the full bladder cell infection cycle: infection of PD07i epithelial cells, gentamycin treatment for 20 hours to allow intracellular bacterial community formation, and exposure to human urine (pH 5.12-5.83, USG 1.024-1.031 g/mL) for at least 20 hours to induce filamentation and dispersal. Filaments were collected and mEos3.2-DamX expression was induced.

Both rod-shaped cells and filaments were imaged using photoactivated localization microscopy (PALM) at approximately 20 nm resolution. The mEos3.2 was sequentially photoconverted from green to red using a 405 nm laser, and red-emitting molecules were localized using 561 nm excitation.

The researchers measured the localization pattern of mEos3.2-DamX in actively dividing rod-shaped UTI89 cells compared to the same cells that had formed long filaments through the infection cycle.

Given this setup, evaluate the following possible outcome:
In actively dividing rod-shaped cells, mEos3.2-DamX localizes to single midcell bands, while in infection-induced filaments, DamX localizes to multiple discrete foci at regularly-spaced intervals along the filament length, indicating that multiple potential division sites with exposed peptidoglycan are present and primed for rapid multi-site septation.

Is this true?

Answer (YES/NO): NO